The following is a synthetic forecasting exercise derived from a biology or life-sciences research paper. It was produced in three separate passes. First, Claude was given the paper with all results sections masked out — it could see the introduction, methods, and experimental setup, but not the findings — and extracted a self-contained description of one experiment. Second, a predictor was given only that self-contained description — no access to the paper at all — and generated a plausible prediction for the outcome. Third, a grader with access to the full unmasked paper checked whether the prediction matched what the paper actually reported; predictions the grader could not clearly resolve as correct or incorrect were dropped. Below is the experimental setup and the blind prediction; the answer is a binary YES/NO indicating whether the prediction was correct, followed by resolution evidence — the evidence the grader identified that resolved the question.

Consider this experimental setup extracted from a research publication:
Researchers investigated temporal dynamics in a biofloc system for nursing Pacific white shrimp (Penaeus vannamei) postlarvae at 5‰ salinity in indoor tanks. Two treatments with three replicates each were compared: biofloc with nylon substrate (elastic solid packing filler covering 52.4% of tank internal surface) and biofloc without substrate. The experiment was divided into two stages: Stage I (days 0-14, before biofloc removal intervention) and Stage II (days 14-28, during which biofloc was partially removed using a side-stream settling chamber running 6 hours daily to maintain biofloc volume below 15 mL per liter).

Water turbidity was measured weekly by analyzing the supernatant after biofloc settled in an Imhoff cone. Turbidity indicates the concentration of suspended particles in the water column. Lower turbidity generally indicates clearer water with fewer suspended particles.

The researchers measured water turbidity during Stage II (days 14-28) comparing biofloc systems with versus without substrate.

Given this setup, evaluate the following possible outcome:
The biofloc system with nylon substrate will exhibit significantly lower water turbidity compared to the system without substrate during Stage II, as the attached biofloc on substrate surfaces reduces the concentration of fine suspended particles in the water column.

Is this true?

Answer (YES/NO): NO